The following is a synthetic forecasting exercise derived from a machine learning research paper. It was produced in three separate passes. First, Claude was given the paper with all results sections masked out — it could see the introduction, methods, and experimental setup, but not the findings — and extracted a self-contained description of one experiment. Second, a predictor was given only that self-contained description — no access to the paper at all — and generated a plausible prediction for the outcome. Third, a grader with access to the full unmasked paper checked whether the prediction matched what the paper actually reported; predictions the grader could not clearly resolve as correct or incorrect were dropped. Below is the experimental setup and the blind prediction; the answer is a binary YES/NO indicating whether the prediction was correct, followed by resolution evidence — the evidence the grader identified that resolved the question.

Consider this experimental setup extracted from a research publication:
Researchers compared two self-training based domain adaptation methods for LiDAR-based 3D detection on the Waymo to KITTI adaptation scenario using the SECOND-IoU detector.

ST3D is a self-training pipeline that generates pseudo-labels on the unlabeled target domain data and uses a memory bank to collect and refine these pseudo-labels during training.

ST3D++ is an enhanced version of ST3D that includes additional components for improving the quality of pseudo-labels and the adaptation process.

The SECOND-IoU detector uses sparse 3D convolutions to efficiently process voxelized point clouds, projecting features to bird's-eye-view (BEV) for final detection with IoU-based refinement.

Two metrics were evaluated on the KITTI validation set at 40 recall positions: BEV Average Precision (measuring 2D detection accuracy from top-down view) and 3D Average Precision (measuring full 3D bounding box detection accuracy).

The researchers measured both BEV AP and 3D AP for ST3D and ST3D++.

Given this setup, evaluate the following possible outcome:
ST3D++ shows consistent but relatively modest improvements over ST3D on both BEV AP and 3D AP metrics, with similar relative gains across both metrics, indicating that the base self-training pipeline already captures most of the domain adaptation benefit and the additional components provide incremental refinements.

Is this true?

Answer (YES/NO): NO